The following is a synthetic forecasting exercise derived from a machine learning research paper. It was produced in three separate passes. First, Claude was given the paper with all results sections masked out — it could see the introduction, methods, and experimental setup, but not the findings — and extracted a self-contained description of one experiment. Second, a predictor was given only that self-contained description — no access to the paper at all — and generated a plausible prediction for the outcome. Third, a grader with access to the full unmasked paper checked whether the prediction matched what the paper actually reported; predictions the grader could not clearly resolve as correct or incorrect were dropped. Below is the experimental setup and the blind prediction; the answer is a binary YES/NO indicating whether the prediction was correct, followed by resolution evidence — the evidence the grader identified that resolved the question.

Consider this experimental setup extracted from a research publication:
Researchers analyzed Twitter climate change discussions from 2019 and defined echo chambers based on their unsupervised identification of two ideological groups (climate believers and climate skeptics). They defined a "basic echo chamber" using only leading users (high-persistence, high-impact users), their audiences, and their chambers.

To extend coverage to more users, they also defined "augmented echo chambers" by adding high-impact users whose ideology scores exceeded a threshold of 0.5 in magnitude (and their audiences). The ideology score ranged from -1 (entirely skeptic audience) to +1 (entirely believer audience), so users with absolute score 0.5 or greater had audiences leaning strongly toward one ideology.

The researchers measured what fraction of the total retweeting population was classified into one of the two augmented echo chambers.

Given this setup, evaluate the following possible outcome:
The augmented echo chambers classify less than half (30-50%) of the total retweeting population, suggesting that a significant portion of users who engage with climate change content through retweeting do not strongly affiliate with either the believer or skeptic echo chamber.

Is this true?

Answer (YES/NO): NO